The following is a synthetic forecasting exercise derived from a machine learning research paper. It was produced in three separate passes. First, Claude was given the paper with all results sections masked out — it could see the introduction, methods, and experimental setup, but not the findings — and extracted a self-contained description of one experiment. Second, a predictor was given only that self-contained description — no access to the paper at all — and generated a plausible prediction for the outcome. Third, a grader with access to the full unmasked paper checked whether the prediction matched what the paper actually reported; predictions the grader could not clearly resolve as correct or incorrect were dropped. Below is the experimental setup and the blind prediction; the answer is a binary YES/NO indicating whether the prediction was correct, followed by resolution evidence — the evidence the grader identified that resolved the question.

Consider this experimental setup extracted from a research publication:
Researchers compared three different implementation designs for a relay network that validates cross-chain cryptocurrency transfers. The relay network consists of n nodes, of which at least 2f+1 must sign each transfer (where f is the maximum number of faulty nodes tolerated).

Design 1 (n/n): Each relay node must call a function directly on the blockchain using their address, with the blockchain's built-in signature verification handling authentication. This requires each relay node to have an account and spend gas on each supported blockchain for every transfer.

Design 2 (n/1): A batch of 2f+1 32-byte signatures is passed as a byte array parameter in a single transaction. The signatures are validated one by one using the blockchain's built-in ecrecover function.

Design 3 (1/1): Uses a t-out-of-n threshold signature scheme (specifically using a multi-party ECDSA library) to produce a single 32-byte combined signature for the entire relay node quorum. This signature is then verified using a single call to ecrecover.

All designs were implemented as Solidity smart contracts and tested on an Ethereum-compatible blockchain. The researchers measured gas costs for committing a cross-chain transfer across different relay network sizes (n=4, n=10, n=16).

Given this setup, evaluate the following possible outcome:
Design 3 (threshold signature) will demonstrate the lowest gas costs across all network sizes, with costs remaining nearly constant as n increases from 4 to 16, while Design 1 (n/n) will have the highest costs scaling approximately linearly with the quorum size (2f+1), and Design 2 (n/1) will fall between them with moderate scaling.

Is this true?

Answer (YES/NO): NO